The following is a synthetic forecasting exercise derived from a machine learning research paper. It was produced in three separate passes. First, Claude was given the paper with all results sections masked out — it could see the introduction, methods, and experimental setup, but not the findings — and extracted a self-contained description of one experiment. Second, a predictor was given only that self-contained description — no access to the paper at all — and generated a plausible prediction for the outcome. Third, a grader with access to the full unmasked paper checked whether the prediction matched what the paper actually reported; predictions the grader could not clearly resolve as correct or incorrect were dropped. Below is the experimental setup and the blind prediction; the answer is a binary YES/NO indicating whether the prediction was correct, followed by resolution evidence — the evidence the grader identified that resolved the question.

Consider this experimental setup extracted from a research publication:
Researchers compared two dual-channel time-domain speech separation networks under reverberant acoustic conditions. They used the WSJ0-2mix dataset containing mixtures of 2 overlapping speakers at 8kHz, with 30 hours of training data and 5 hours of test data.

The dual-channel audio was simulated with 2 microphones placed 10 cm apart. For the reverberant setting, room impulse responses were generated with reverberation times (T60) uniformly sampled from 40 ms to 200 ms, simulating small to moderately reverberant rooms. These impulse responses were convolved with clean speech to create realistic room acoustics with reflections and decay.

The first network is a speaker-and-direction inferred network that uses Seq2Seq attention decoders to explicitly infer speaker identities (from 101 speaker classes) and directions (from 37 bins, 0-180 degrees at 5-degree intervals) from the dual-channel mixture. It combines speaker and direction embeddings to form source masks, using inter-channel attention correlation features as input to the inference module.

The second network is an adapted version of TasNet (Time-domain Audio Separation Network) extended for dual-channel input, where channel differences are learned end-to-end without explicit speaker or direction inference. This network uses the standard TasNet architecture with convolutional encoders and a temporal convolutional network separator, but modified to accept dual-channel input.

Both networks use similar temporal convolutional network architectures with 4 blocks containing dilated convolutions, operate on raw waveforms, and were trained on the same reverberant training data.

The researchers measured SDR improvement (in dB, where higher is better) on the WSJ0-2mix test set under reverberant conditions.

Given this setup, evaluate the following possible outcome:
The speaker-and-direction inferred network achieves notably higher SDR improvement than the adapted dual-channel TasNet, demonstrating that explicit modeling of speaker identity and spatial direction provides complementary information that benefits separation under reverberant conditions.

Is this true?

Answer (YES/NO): NO